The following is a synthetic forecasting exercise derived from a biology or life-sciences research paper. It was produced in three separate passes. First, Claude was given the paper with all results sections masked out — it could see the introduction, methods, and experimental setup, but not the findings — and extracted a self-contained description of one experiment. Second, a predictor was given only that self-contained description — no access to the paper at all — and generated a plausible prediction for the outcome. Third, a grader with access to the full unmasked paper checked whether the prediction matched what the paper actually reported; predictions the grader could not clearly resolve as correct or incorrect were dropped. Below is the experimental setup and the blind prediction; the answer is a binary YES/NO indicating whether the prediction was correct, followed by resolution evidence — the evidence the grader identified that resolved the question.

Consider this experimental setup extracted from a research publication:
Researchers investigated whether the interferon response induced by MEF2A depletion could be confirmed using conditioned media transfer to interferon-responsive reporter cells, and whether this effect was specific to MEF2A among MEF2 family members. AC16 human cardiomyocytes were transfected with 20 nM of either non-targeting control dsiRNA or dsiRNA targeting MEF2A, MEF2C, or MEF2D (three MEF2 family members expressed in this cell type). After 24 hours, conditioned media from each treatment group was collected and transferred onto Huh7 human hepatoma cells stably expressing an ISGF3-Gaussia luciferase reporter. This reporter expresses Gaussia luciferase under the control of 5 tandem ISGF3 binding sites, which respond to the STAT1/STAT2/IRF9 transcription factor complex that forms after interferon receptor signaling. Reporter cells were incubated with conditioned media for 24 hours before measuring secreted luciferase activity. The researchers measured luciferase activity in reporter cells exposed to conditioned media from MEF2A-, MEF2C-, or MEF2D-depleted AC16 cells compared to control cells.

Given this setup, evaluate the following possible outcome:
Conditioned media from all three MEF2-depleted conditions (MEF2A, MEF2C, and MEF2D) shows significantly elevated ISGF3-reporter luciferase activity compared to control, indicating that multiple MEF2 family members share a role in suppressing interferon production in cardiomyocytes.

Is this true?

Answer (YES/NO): NO